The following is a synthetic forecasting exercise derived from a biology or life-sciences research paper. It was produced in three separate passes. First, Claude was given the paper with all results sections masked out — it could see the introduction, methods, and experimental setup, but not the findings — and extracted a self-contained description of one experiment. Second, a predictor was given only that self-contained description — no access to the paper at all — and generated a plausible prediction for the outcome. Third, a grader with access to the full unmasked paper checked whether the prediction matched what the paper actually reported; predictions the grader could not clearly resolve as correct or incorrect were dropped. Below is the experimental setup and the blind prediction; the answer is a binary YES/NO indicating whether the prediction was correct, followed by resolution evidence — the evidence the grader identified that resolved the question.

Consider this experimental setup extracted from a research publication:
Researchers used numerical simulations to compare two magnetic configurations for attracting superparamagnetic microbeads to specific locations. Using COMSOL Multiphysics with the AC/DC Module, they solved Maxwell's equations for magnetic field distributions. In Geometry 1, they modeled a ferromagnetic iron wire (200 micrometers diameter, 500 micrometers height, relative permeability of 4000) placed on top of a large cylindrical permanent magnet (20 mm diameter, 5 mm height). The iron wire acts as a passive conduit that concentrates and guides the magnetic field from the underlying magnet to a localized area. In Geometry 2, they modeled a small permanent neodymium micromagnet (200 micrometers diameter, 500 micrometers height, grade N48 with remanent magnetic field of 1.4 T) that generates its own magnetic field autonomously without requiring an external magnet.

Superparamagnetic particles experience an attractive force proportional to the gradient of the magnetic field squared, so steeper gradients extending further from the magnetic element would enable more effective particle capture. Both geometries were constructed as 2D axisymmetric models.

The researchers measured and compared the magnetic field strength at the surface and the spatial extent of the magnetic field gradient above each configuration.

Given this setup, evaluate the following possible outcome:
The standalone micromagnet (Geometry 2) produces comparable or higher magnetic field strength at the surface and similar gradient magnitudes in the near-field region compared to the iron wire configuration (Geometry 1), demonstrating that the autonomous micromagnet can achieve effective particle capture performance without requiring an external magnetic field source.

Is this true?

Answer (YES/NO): YES